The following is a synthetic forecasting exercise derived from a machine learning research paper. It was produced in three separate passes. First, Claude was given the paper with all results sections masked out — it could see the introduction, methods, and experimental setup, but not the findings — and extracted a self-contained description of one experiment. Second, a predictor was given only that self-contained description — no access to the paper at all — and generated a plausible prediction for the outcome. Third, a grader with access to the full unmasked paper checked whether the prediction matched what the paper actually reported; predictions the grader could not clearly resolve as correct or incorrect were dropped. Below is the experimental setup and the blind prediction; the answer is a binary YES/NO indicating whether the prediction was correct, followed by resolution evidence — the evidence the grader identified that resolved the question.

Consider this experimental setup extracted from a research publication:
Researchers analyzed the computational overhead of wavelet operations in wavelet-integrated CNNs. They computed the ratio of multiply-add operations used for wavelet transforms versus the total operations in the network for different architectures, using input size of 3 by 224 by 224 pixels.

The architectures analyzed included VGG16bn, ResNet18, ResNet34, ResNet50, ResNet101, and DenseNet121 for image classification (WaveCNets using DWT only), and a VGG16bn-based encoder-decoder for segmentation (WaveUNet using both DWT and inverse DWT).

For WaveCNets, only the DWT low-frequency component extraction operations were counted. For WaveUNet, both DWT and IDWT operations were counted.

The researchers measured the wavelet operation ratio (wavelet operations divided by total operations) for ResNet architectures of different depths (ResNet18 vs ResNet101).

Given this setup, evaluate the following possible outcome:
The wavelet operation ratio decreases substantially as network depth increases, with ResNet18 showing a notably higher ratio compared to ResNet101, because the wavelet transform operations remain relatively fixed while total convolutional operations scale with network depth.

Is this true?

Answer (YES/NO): YES